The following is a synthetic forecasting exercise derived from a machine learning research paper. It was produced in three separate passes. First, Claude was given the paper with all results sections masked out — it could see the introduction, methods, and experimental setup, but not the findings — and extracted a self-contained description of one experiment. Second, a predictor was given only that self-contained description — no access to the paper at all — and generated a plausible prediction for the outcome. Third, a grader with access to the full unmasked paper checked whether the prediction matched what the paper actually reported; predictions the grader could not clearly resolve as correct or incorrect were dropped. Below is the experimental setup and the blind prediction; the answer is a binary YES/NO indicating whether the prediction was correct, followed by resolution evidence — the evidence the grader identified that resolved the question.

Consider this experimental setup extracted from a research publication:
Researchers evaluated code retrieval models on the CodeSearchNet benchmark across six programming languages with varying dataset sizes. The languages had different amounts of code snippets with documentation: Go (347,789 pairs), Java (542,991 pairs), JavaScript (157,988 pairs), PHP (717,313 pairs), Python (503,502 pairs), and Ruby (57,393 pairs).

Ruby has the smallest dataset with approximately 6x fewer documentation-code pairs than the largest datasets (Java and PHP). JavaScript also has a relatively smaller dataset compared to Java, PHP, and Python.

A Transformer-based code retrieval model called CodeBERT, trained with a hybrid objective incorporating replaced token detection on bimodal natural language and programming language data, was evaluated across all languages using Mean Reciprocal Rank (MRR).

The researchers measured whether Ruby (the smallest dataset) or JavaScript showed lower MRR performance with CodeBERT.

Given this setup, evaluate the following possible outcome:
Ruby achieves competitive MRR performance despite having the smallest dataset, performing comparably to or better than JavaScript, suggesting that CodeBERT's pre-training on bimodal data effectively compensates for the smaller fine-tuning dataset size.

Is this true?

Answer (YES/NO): YES